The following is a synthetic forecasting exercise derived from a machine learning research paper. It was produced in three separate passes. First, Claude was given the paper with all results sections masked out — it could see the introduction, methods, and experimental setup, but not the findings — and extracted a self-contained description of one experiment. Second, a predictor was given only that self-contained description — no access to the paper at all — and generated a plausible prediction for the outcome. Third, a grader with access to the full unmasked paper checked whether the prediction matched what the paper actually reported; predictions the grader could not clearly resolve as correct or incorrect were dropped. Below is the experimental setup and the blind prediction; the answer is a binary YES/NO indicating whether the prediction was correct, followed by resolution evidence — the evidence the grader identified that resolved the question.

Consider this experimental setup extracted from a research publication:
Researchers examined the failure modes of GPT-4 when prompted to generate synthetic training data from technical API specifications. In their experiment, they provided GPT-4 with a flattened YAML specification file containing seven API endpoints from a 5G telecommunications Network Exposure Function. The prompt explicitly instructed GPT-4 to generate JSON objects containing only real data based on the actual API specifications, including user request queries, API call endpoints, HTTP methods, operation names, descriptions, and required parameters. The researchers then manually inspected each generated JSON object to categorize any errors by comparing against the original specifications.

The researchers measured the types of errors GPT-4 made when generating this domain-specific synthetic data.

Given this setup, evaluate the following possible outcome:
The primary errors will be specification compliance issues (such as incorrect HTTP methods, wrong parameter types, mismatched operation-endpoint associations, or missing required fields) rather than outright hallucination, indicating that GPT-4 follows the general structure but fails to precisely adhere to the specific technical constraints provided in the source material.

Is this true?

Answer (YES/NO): NO